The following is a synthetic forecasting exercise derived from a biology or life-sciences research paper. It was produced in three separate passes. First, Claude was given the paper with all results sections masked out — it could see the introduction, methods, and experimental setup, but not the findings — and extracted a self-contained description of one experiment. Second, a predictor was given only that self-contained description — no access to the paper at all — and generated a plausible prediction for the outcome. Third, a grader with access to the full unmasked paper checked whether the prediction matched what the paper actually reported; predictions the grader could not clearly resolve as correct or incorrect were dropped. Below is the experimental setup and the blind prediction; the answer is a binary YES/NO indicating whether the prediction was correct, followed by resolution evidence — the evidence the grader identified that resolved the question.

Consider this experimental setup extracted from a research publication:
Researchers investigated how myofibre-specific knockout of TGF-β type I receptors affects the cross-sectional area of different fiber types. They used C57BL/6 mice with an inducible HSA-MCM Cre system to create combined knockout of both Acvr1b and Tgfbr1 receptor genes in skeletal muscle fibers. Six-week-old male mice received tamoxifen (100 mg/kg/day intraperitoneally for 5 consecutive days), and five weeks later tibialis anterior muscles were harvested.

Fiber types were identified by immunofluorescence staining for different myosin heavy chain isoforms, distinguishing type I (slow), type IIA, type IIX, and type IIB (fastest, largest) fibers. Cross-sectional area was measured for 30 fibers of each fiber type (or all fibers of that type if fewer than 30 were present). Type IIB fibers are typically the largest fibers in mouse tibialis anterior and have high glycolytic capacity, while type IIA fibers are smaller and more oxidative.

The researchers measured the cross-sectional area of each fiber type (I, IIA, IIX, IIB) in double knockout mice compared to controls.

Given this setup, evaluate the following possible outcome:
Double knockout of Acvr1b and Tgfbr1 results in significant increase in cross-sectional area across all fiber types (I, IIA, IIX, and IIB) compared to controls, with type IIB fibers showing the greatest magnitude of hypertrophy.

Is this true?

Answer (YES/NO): NO